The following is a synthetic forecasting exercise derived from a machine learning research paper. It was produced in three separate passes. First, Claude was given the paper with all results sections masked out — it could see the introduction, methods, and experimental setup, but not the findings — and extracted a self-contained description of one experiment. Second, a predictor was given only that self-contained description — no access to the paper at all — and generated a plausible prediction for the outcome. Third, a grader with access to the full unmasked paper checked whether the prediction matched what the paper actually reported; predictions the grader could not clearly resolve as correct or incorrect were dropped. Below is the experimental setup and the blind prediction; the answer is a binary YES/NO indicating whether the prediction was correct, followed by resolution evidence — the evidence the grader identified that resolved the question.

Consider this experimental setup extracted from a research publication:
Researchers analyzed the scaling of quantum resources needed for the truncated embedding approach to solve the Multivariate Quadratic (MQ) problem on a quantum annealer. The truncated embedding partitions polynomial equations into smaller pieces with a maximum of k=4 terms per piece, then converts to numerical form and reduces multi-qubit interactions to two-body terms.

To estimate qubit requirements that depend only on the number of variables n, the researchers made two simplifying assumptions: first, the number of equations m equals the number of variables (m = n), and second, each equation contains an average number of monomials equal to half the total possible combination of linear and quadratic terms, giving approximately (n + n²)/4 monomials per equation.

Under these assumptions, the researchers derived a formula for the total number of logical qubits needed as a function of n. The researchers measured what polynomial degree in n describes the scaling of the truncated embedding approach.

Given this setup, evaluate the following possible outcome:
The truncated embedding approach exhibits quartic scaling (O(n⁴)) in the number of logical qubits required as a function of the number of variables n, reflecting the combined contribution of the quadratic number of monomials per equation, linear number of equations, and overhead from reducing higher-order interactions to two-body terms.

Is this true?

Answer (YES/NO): NO